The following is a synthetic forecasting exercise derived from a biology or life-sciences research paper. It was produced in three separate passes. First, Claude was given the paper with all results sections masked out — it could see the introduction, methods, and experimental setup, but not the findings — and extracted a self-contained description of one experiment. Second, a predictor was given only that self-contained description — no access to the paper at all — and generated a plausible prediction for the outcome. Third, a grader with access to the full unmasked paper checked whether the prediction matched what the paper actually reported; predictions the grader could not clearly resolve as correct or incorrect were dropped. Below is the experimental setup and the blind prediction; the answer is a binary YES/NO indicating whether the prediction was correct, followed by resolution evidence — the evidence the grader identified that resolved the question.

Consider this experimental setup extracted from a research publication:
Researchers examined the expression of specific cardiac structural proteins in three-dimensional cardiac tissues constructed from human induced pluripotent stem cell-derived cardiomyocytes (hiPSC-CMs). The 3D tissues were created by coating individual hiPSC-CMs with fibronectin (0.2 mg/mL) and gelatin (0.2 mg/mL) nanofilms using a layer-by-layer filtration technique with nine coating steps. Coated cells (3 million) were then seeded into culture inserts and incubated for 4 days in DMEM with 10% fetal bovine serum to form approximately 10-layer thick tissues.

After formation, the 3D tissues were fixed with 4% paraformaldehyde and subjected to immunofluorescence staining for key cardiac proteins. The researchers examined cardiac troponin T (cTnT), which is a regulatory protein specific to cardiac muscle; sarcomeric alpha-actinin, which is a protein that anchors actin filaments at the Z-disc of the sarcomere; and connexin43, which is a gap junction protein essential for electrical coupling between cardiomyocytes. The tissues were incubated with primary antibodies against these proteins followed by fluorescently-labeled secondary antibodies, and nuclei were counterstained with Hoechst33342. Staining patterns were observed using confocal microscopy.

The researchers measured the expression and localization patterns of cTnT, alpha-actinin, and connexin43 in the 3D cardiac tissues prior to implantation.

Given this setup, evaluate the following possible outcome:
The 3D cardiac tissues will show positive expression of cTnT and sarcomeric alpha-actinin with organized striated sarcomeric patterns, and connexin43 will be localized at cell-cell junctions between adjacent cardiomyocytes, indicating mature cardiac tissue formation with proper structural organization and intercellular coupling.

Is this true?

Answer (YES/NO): NO